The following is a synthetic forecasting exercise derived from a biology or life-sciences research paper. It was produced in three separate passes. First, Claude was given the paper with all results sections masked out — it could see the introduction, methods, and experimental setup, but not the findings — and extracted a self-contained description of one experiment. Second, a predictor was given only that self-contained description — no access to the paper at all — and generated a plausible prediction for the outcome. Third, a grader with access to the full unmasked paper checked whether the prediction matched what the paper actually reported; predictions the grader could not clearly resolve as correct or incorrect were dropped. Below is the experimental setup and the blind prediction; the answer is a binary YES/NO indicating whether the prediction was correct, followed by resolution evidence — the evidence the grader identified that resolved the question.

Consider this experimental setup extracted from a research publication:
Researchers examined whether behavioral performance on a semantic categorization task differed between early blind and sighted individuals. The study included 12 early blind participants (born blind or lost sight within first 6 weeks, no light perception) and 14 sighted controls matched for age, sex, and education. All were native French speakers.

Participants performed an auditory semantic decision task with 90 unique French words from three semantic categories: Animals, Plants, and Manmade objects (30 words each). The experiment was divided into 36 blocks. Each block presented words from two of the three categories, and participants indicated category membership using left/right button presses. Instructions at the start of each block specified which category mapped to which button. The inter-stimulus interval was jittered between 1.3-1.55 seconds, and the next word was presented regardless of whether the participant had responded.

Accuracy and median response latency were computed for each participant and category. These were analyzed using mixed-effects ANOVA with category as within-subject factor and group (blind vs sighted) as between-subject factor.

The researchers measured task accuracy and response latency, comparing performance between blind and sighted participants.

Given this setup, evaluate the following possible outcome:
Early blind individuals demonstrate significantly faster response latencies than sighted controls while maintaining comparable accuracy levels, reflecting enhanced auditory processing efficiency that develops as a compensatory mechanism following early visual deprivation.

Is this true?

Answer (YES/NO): NO